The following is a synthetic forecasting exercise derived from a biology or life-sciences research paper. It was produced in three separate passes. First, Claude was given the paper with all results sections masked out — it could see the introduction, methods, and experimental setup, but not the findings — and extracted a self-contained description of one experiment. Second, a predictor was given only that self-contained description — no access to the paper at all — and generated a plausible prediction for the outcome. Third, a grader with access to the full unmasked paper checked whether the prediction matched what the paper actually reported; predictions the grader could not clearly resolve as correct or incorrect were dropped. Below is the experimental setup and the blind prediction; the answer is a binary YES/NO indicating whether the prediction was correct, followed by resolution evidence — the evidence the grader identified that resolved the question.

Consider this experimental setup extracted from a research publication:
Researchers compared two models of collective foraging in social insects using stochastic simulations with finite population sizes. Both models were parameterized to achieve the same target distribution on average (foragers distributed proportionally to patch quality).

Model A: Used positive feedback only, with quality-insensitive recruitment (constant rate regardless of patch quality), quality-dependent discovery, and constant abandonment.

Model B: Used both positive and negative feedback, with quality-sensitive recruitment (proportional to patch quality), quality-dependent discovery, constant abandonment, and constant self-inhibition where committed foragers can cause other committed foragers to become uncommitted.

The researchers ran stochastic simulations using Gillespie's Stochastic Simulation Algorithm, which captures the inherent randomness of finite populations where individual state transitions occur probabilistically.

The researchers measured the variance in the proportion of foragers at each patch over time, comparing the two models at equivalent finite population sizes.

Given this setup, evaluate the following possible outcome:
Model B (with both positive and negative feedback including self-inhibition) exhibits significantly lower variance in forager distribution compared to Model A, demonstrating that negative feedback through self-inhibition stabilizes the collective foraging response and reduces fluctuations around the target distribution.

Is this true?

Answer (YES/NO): YES